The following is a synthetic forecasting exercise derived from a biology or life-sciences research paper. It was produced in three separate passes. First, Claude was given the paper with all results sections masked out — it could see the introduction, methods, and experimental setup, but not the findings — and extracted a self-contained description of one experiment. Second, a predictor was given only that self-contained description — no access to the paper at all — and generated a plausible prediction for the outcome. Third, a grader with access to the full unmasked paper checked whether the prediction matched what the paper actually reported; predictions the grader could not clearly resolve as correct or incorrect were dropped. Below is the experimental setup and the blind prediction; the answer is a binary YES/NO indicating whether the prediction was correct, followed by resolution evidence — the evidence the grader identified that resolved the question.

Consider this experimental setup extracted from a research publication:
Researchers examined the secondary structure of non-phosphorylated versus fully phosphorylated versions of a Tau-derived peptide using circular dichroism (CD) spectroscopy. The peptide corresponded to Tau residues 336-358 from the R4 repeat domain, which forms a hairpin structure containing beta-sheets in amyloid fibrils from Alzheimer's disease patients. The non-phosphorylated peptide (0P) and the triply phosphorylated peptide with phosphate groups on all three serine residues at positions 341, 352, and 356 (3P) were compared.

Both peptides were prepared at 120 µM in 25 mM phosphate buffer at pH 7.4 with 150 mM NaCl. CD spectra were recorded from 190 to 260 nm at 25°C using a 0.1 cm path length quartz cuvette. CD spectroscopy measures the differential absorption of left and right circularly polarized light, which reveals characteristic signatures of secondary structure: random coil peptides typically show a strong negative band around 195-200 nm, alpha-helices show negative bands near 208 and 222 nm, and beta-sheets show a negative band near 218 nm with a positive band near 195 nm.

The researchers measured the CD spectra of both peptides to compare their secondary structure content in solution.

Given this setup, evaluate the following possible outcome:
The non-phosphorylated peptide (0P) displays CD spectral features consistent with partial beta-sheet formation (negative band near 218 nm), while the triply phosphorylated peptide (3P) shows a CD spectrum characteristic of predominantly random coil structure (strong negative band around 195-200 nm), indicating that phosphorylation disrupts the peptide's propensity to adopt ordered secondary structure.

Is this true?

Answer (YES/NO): NO